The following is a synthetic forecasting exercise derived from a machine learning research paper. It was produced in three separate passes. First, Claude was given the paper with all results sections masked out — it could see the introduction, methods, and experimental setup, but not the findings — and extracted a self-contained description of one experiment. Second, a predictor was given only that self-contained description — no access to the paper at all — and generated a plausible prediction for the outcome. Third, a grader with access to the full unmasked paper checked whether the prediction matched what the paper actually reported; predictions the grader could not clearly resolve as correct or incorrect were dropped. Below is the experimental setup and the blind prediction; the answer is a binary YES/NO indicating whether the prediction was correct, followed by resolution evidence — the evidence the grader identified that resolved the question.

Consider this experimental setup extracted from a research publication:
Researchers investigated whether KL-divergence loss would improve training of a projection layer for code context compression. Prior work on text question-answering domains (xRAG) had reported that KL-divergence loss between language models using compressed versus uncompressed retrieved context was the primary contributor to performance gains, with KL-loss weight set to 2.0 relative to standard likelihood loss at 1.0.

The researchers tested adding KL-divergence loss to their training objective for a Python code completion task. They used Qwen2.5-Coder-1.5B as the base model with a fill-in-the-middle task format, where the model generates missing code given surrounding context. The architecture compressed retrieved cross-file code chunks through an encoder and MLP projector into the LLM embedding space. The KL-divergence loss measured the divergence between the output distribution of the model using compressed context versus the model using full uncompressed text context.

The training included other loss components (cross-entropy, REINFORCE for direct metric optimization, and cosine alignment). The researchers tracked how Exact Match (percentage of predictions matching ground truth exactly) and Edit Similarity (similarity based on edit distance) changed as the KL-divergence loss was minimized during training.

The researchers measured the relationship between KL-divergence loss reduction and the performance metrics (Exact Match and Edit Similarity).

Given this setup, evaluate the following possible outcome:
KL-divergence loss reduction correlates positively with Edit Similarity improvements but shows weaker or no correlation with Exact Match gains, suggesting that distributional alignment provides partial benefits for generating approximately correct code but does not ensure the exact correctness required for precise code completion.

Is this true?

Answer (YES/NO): NO